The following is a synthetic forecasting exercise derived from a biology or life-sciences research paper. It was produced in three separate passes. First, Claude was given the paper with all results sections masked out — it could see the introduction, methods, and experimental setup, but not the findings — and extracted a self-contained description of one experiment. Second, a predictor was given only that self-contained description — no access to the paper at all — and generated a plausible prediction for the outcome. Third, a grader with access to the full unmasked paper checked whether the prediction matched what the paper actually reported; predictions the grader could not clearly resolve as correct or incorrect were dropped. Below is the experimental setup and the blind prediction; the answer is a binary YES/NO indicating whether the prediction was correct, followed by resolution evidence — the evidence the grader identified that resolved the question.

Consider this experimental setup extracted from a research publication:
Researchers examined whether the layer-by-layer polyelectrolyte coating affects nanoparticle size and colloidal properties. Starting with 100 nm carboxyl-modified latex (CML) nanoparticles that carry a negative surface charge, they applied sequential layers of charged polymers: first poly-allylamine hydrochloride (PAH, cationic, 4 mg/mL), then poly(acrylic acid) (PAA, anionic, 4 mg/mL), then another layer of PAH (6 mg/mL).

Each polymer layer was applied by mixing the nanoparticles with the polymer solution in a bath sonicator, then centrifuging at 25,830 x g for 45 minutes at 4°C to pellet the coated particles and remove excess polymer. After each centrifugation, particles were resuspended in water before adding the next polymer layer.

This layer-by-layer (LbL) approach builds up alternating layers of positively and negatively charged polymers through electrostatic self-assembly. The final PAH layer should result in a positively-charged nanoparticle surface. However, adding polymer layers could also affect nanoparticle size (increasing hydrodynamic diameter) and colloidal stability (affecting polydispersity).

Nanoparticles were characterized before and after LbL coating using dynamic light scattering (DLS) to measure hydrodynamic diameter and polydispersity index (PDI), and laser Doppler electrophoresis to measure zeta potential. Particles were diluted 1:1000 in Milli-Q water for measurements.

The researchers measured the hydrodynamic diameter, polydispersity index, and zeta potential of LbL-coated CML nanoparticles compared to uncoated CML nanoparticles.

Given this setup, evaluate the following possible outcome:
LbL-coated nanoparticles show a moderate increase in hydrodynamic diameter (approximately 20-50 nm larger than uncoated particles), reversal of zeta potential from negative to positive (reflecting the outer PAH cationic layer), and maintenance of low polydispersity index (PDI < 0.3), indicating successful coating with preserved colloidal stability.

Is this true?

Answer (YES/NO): YES